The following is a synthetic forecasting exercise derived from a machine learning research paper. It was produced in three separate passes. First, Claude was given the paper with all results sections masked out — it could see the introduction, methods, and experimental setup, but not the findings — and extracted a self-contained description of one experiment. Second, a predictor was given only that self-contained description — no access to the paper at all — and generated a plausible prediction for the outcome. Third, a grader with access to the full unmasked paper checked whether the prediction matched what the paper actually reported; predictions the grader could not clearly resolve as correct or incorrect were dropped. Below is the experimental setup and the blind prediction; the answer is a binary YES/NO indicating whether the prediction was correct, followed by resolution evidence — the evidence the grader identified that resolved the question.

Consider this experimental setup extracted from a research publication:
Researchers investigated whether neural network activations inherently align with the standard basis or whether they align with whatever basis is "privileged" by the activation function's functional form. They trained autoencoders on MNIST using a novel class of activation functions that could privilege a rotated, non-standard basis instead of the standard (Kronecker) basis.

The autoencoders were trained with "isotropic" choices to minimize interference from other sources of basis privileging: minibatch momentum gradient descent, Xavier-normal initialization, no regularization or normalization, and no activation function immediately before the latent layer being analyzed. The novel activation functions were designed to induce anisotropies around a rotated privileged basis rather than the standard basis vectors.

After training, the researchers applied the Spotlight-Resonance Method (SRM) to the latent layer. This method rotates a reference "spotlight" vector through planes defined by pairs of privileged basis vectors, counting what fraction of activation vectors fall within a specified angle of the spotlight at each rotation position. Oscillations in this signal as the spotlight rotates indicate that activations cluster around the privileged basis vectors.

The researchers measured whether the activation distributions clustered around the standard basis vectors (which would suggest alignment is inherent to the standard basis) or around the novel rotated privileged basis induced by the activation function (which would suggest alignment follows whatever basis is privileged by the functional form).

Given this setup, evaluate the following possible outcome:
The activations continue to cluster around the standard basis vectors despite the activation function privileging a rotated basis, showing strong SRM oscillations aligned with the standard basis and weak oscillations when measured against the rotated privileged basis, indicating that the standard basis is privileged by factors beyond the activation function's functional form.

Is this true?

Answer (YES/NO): NO